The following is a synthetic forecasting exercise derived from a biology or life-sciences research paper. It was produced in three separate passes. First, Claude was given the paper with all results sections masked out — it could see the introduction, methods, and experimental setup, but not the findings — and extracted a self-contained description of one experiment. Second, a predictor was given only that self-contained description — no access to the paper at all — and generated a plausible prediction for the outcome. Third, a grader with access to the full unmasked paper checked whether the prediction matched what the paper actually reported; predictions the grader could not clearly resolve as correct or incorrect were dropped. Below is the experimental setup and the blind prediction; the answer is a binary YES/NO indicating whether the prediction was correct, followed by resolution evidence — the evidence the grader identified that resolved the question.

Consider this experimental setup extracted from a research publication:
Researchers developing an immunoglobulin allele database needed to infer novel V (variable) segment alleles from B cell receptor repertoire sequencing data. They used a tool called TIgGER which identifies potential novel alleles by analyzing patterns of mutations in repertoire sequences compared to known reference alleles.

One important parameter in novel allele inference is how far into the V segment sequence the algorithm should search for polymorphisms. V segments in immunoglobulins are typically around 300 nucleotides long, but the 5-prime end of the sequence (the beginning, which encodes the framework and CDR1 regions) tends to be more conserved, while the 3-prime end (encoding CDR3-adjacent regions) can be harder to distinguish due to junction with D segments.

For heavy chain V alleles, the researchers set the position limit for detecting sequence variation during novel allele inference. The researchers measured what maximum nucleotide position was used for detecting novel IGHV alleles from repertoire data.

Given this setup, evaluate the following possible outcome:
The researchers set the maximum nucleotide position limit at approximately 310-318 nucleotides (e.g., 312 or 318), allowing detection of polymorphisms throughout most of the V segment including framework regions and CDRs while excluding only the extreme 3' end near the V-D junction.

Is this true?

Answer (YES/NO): YES